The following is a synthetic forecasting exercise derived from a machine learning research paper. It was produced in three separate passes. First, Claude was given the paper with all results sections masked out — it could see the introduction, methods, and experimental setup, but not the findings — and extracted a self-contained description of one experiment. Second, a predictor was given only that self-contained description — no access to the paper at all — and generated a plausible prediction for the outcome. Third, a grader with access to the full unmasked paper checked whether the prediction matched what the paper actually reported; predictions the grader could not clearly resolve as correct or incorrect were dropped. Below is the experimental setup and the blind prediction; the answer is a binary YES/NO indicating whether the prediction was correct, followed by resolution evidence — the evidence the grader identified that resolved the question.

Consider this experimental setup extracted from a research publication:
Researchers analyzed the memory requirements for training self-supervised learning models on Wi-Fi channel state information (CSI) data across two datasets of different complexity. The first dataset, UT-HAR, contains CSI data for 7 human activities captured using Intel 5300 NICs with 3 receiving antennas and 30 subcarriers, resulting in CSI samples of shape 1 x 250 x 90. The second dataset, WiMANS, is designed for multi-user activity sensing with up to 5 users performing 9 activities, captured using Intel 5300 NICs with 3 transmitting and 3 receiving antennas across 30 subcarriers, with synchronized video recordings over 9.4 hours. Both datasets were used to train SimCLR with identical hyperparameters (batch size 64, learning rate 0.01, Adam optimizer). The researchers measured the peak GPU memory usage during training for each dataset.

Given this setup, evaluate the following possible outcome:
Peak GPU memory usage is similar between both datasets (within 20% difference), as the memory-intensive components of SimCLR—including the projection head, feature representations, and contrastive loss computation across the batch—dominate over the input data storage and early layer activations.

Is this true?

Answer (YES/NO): NO